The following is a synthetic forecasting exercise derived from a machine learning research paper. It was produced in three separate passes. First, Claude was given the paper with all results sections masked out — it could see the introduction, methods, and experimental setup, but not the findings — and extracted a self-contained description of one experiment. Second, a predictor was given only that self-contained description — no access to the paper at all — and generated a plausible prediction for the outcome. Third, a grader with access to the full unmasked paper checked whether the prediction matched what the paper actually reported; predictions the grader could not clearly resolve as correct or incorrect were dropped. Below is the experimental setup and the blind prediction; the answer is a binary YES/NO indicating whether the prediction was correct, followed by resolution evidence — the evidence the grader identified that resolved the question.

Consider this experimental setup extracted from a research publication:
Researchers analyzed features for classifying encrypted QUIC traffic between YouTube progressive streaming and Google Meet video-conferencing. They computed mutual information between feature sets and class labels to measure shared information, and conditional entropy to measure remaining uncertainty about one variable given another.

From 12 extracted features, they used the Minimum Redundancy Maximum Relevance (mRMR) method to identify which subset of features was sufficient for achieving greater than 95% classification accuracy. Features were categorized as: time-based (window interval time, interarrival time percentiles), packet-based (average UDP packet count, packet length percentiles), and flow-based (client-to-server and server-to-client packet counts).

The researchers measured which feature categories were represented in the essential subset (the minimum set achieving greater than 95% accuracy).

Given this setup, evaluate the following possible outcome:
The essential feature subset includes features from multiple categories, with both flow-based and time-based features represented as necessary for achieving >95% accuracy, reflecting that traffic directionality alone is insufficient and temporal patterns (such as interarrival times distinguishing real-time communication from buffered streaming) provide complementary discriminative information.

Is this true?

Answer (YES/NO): NO